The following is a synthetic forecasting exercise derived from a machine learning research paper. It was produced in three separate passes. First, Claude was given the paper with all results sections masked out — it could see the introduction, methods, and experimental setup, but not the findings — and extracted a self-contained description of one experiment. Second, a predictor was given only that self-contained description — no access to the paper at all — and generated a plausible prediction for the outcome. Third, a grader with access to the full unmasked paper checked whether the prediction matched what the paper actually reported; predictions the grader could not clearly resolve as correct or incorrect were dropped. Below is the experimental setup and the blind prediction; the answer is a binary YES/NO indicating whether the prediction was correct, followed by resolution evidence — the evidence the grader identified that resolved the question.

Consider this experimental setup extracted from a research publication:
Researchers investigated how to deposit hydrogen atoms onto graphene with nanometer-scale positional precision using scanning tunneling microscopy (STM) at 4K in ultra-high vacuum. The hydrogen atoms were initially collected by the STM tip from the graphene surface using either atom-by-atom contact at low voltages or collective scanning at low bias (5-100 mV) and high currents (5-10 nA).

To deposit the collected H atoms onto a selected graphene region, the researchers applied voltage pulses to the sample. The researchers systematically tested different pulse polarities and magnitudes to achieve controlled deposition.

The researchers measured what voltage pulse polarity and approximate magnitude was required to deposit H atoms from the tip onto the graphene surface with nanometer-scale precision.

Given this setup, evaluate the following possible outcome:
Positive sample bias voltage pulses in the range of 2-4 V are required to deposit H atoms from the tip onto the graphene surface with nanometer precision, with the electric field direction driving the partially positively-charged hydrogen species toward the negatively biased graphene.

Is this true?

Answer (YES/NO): NO